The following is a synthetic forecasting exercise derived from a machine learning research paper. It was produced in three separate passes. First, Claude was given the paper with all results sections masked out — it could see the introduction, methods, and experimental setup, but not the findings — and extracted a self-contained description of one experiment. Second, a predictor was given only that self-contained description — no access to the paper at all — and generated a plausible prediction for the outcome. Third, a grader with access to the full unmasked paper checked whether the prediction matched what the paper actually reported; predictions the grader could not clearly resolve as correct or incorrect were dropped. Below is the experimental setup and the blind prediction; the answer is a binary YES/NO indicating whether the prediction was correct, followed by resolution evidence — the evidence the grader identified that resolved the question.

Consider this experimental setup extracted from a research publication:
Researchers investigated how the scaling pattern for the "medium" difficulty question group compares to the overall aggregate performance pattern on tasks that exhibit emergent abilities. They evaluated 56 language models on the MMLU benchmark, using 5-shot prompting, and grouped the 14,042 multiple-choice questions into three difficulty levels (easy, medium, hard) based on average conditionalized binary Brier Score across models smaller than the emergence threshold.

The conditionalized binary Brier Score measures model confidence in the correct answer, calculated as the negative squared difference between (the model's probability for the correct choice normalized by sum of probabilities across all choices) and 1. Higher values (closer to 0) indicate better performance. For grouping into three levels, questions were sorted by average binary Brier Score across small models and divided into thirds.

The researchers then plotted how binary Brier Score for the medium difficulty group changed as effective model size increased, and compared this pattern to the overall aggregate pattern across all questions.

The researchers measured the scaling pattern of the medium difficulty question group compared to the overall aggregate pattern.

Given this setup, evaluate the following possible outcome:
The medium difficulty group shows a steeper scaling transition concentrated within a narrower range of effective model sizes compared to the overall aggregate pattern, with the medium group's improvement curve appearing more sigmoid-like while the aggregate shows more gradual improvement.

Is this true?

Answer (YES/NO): NO